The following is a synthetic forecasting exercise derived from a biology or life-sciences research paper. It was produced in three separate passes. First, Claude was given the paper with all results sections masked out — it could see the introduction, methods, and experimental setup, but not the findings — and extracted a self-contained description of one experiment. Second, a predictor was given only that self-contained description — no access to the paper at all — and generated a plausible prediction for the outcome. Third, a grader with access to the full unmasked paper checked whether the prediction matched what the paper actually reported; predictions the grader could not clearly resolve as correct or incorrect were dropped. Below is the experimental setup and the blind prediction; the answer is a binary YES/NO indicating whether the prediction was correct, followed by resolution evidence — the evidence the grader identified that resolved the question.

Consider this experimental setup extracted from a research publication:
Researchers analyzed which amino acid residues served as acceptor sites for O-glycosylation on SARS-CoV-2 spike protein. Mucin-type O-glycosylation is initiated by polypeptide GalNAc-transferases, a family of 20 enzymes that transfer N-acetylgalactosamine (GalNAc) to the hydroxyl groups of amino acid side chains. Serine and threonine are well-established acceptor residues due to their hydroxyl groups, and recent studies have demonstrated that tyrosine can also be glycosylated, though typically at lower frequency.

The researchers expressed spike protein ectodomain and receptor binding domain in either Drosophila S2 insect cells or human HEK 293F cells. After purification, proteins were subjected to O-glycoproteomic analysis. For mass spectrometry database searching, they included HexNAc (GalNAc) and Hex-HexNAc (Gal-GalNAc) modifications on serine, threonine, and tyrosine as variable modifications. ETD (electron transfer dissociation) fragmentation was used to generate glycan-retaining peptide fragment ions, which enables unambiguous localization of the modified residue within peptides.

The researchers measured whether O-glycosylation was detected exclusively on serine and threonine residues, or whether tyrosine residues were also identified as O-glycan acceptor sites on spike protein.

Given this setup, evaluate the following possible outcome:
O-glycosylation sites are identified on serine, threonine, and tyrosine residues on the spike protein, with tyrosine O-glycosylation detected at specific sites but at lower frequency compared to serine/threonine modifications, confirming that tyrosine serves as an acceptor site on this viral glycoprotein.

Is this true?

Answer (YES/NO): NO